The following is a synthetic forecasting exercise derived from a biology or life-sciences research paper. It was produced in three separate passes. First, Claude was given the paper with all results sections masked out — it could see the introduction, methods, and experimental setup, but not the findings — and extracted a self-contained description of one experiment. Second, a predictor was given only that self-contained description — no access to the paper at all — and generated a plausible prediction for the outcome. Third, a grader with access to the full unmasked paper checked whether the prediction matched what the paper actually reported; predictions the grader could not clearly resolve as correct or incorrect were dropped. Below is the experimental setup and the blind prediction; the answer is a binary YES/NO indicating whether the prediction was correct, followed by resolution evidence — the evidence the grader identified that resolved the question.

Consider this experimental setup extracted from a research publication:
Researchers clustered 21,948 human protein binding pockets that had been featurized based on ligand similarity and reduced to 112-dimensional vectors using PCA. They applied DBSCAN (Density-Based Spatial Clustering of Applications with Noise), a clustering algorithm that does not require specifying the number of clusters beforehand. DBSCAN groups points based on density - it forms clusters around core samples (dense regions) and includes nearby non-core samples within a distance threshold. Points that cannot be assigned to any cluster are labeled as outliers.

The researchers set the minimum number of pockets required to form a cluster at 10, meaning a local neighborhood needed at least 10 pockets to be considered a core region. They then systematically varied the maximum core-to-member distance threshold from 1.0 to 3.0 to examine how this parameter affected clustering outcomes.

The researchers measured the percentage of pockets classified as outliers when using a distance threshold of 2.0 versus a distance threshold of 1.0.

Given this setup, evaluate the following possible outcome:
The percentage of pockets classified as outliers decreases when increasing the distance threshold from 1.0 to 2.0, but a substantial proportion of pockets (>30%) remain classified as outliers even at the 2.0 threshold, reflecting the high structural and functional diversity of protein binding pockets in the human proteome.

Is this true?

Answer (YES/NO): YES